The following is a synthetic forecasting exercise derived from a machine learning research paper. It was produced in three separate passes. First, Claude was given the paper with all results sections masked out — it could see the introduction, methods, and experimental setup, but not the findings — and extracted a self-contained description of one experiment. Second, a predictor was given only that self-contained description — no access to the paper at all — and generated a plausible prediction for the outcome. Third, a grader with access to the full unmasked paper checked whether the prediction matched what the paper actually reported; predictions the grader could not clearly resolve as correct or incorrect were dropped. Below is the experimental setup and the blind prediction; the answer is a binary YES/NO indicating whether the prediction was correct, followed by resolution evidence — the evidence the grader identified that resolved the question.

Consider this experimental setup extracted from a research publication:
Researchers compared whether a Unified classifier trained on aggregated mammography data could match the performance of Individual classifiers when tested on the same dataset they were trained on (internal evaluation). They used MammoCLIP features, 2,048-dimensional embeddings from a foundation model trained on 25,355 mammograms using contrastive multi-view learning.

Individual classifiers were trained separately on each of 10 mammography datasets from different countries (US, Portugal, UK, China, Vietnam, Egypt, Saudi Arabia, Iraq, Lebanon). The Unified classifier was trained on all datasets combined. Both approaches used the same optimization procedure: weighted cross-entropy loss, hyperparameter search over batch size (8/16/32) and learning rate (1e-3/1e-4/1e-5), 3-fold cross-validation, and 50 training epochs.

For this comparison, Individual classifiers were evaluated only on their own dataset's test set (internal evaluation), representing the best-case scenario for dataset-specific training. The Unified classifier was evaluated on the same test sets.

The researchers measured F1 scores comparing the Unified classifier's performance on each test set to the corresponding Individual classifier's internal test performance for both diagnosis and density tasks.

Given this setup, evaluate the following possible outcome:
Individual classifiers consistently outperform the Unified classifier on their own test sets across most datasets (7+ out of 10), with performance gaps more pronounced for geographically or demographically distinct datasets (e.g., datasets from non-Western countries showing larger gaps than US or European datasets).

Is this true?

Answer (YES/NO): NO